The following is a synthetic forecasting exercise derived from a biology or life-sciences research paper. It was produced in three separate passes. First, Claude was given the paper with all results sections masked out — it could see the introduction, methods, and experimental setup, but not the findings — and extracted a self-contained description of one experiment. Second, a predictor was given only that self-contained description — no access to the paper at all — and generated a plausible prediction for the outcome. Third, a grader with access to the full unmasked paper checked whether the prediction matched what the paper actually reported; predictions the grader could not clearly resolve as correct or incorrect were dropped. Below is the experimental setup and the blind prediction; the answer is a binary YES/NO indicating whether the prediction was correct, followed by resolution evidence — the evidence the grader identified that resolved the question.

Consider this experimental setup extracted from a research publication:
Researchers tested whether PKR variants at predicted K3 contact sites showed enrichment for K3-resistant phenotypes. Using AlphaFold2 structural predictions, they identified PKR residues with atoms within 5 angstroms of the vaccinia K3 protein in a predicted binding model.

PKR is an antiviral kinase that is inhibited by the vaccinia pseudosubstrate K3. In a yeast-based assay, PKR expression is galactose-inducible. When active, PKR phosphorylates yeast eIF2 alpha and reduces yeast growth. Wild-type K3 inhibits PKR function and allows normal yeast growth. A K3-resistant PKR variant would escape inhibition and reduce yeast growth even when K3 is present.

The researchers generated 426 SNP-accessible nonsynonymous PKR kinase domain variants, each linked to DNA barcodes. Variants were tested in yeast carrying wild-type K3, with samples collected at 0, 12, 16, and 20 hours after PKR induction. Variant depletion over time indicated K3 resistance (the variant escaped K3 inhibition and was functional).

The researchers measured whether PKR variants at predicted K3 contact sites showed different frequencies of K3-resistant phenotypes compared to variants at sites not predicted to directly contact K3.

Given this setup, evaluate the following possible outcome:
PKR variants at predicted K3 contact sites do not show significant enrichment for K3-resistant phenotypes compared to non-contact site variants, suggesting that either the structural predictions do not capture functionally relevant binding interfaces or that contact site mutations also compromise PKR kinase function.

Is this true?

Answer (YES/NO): NO